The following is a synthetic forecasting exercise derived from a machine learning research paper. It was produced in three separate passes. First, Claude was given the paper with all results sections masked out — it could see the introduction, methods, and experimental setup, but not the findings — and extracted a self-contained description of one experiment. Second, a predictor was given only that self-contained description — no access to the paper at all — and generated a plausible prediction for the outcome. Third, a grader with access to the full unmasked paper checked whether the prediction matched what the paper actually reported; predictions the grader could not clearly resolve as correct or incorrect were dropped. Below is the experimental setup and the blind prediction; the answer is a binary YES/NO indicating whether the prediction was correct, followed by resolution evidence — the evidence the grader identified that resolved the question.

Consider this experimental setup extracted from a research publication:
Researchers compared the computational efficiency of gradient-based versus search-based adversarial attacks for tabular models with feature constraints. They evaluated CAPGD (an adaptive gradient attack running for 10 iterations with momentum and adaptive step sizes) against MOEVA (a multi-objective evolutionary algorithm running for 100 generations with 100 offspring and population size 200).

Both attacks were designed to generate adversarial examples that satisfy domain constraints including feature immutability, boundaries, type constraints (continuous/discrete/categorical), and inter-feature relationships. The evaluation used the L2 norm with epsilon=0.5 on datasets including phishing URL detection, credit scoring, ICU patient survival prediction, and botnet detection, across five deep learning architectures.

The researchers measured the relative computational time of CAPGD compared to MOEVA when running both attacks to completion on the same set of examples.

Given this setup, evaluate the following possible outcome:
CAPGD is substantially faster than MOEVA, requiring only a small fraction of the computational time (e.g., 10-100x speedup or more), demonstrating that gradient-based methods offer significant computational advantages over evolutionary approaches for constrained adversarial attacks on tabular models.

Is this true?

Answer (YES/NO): YES